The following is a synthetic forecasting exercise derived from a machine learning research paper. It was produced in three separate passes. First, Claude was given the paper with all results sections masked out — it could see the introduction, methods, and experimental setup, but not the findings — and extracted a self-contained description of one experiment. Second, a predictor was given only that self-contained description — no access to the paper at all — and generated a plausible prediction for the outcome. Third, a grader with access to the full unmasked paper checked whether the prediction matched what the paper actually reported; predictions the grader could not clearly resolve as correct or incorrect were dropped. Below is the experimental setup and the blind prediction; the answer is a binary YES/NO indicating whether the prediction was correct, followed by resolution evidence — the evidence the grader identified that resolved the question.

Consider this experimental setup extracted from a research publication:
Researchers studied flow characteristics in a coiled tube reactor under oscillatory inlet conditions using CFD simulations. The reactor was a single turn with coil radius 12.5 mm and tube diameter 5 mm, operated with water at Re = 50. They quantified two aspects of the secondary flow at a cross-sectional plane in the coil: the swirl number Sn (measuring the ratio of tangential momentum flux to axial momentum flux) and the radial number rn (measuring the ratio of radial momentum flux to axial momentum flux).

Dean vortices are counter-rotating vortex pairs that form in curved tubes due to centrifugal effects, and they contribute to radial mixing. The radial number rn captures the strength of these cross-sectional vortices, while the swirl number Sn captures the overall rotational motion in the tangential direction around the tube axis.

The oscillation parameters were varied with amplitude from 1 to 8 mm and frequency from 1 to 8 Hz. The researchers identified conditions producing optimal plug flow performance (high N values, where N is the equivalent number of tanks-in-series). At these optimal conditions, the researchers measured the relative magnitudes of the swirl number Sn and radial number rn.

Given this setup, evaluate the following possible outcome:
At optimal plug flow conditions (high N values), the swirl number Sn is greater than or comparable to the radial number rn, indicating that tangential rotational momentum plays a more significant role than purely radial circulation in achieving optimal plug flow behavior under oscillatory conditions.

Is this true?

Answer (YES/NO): YES